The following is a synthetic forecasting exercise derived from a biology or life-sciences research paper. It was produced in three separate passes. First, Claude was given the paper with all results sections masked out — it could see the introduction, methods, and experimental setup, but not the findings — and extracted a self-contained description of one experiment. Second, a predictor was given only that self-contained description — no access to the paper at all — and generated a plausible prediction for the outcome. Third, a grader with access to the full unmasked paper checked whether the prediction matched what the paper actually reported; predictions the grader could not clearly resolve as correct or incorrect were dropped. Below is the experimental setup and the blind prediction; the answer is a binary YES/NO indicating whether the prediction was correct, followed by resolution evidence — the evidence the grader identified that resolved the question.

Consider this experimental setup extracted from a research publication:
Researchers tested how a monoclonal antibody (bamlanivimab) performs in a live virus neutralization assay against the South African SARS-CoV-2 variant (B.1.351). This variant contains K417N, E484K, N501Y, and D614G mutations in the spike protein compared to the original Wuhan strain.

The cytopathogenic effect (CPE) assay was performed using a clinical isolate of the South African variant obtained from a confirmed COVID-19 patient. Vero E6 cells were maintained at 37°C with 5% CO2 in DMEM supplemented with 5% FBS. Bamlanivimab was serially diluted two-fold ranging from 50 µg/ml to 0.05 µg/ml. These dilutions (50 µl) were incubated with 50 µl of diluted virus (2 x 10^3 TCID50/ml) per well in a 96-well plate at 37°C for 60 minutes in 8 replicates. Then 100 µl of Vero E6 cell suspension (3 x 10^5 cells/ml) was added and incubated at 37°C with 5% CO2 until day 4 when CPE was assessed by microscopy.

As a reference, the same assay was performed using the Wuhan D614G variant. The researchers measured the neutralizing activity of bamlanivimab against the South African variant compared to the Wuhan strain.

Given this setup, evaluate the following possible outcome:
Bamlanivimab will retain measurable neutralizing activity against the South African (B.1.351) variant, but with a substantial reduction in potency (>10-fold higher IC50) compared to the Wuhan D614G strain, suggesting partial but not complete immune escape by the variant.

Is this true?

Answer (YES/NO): NO